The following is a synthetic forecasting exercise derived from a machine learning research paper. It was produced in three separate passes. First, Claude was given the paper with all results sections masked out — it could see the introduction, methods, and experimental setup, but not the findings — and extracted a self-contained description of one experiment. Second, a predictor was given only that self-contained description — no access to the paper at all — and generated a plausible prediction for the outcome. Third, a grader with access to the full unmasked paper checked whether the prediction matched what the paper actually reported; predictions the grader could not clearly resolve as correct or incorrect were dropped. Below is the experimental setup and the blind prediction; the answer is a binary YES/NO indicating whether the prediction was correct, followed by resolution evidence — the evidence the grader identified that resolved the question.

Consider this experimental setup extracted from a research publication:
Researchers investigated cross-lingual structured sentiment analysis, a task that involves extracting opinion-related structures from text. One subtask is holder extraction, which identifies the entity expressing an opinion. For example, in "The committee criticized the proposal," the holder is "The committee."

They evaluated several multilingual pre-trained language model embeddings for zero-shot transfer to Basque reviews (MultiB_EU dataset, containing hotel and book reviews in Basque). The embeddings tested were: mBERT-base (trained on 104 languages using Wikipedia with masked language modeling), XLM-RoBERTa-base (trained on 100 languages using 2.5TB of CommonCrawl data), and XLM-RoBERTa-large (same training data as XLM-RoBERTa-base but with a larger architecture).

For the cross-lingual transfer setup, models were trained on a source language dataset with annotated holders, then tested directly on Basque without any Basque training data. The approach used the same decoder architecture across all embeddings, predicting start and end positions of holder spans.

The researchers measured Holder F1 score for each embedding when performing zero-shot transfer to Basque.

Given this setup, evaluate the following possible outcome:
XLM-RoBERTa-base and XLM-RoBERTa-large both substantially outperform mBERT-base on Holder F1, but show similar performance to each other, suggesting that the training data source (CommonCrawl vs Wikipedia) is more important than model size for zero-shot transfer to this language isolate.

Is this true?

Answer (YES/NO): NO